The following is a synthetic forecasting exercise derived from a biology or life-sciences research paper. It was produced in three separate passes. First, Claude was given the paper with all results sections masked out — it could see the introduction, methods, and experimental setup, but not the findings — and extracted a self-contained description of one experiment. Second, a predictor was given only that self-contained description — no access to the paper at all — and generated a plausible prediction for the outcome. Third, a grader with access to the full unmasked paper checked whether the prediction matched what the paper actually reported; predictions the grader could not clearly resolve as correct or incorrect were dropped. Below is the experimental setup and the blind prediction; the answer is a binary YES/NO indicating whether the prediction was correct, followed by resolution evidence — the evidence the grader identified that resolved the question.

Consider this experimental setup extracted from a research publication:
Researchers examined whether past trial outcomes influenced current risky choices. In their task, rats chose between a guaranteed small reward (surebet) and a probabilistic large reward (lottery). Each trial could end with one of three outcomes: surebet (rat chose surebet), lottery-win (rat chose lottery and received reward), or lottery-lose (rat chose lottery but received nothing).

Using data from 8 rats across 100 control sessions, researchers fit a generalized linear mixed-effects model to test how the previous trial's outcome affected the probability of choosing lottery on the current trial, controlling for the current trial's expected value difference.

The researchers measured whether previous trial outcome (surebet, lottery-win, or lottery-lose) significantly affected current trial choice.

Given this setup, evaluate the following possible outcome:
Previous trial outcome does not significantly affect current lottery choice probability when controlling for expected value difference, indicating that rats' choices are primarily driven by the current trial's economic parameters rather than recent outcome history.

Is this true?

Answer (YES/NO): YES